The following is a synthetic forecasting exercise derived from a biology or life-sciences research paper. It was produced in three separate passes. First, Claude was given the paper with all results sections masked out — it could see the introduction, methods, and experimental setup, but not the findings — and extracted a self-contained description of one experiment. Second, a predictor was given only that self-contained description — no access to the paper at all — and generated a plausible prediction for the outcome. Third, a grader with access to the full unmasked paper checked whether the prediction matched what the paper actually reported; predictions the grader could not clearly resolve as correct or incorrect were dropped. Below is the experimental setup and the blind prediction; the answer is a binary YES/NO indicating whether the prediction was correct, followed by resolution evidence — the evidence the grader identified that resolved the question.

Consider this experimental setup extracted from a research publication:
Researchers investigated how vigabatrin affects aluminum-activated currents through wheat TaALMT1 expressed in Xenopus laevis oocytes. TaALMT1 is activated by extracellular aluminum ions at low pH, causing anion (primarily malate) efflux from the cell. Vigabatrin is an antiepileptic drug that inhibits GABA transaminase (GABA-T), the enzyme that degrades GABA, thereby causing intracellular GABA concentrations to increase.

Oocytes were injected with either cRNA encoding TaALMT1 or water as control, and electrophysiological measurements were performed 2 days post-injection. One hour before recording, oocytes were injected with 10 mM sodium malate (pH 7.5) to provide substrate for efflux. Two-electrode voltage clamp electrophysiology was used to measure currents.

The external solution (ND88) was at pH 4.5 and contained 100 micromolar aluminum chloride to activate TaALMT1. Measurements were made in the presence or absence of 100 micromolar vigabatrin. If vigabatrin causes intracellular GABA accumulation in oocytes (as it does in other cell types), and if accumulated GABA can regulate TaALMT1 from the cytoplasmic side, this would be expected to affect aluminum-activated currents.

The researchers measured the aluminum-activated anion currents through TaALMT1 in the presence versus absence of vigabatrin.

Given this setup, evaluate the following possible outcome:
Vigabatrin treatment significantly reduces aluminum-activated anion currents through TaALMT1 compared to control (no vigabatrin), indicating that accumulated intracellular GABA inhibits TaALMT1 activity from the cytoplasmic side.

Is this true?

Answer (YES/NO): NO